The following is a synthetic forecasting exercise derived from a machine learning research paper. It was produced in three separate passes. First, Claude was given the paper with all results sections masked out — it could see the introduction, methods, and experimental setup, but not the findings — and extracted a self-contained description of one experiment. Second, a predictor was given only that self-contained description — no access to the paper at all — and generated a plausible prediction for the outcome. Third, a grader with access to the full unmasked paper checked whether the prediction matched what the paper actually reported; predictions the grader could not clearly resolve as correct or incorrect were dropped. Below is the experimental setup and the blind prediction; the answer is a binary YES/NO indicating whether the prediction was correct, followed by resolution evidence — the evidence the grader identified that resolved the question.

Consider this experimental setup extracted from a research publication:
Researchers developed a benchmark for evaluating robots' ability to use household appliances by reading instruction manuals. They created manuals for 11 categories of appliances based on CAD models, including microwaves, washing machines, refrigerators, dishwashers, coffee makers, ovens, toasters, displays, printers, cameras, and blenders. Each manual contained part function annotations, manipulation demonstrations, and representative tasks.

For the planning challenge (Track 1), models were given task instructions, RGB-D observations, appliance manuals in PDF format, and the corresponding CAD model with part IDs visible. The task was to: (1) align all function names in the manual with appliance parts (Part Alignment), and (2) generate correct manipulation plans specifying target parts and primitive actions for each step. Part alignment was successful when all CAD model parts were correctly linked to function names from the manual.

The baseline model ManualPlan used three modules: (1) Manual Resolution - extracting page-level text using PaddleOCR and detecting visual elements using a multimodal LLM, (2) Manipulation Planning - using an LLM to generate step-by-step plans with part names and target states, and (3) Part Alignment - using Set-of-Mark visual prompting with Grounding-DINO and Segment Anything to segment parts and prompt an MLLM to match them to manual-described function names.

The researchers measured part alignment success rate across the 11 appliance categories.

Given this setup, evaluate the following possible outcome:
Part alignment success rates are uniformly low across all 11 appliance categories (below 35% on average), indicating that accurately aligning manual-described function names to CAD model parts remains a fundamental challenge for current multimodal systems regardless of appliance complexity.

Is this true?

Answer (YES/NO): NO